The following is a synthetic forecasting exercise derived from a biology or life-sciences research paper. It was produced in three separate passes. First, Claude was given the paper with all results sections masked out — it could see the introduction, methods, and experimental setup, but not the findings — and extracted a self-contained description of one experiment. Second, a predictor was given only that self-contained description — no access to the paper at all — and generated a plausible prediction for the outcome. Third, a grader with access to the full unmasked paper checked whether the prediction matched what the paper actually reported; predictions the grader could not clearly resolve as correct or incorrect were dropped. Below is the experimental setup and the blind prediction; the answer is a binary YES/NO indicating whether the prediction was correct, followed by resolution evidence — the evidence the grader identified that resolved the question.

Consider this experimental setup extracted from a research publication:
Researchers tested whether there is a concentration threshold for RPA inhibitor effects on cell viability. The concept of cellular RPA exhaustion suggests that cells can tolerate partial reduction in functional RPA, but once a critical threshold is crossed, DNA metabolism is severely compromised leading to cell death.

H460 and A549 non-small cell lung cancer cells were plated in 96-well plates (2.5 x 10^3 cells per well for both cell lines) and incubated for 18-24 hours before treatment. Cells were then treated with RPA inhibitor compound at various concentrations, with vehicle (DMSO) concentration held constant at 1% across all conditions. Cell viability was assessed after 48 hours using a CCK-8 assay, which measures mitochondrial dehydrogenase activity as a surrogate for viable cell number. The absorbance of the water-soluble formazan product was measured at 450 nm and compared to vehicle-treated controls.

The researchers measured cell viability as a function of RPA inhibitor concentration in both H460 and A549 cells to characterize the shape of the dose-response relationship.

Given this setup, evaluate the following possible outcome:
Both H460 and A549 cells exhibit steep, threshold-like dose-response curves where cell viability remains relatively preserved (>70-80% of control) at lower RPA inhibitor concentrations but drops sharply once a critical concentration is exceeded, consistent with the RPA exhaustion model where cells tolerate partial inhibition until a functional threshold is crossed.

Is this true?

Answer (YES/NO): NO